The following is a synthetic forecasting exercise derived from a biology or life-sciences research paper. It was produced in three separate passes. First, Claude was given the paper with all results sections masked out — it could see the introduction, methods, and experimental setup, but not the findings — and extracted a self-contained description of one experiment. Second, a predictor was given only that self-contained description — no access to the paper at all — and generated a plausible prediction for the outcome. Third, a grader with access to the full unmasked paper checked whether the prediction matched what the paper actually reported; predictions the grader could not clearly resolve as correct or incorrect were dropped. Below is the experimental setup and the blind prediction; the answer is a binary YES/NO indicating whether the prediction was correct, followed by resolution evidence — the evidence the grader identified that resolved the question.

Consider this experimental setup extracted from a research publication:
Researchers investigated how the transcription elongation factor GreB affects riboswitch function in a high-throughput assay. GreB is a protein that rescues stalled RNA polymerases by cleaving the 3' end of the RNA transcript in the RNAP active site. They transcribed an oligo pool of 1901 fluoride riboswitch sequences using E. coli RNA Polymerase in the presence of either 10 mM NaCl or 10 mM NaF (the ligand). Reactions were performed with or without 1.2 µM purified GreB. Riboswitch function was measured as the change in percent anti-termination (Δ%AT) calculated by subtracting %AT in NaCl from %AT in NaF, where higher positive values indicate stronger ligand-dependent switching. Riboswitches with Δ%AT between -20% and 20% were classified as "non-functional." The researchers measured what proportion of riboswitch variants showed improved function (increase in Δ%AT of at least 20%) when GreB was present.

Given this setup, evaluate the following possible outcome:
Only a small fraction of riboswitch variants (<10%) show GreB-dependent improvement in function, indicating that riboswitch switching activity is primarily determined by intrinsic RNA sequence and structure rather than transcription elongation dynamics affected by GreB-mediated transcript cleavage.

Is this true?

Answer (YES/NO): NO